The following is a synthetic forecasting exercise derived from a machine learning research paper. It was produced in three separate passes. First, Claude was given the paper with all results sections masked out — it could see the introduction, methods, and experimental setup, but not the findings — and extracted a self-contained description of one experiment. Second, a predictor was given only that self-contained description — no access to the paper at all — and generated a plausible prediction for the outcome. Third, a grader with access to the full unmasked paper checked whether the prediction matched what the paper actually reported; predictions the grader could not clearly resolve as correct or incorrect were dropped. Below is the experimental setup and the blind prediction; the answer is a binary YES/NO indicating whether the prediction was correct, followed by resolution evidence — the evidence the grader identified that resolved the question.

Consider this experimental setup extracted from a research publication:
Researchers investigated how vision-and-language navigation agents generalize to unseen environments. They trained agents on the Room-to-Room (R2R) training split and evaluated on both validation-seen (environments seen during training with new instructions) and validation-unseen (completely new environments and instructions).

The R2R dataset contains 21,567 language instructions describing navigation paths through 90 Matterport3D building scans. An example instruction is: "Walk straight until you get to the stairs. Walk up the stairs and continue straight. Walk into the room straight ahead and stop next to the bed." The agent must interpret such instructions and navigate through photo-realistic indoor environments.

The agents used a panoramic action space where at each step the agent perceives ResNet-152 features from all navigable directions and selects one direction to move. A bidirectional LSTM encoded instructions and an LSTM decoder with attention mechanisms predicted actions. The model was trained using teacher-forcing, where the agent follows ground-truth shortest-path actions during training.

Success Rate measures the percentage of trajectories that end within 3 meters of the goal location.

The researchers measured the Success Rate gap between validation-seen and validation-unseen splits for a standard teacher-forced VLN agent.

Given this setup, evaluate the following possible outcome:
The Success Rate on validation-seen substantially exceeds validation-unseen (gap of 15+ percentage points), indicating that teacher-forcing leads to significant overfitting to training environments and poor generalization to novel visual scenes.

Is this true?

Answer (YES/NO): NO